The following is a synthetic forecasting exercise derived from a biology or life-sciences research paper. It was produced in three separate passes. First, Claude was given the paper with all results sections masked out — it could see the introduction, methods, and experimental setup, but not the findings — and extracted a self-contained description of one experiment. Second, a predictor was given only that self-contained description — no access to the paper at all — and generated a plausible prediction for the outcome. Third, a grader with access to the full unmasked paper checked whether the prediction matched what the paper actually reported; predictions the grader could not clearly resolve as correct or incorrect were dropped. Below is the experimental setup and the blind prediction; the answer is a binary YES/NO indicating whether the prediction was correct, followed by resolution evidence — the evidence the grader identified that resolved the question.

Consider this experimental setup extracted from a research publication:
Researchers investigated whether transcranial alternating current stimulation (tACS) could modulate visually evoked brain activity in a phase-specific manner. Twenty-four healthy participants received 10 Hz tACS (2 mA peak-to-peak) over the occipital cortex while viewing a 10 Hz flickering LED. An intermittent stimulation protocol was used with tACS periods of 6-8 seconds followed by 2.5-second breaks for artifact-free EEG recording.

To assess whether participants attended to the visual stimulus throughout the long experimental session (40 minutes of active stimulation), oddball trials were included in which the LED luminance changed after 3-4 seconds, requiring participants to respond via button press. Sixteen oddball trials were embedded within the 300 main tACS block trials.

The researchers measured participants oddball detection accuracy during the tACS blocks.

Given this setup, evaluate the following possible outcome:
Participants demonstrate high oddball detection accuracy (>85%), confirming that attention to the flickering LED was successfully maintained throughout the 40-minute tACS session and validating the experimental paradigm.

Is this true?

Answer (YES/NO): YES